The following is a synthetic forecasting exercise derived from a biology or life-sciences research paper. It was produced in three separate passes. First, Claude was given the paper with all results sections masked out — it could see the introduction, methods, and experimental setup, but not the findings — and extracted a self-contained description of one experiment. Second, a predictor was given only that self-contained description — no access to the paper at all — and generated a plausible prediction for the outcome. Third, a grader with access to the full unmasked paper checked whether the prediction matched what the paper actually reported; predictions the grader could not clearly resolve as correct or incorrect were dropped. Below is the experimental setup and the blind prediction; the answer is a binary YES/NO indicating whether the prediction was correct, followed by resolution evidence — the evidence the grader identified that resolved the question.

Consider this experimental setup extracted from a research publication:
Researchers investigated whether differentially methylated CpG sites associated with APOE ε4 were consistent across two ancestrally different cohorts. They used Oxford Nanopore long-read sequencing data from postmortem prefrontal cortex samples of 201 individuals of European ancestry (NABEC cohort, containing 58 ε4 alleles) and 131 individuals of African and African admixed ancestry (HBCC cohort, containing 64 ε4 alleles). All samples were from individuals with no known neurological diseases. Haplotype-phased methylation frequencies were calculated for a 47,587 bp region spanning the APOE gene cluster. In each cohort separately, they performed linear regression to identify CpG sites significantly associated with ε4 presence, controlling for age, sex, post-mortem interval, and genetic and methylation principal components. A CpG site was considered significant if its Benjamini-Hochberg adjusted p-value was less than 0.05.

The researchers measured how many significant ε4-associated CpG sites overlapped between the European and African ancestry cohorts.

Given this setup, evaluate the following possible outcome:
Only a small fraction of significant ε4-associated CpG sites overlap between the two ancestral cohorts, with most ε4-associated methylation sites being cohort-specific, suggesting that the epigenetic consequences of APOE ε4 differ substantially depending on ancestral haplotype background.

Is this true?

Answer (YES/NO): NO